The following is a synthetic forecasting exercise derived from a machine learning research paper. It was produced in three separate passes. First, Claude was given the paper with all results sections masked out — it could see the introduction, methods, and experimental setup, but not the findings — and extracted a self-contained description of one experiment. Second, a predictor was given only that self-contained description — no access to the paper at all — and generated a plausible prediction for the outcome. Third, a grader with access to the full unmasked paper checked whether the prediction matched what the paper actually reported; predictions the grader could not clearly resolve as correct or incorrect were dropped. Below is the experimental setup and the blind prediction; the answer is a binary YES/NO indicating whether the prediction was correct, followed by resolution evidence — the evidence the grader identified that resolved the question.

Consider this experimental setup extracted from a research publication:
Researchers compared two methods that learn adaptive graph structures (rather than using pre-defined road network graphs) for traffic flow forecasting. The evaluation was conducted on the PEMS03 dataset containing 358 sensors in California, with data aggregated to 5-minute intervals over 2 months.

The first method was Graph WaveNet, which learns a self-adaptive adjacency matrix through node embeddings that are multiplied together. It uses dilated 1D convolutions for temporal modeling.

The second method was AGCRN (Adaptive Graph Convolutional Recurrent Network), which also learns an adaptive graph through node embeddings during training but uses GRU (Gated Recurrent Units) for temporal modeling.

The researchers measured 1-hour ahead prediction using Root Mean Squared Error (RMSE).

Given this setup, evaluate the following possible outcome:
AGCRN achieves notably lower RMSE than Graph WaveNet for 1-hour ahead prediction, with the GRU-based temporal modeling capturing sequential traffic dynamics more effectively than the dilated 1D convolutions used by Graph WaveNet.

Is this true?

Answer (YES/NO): NO